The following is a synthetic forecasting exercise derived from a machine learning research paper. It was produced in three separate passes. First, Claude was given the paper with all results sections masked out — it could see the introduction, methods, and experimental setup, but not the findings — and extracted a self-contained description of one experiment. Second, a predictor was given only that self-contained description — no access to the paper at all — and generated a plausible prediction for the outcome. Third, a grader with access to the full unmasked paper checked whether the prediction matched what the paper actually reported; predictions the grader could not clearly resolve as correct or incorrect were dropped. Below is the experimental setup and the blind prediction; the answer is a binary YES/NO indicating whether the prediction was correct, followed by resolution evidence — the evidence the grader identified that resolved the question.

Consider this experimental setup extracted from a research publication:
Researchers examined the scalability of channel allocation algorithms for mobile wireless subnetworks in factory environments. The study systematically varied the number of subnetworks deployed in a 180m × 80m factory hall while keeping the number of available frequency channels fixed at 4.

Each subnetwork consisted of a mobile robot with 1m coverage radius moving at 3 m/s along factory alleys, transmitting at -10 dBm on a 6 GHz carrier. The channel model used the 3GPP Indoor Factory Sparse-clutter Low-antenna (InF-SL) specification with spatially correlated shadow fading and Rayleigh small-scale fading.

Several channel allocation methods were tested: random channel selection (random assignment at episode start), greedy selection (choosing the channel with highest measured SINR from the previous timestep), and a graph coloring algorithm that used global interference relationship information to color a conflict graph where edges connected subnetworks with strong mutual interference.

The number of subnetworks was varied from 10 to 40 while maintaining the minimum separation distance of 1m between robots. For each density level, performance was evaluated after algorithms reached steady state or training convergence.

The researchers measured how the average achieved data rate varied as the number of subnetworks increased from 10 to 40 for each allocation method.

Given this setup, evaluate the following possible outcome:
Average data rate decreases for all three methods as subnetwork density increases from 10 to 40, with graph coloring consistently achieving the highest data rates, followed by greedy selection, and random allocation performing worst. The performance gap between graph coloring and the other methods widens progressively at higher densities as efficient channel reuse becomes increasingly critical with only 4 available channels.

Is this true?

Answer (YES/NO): NO